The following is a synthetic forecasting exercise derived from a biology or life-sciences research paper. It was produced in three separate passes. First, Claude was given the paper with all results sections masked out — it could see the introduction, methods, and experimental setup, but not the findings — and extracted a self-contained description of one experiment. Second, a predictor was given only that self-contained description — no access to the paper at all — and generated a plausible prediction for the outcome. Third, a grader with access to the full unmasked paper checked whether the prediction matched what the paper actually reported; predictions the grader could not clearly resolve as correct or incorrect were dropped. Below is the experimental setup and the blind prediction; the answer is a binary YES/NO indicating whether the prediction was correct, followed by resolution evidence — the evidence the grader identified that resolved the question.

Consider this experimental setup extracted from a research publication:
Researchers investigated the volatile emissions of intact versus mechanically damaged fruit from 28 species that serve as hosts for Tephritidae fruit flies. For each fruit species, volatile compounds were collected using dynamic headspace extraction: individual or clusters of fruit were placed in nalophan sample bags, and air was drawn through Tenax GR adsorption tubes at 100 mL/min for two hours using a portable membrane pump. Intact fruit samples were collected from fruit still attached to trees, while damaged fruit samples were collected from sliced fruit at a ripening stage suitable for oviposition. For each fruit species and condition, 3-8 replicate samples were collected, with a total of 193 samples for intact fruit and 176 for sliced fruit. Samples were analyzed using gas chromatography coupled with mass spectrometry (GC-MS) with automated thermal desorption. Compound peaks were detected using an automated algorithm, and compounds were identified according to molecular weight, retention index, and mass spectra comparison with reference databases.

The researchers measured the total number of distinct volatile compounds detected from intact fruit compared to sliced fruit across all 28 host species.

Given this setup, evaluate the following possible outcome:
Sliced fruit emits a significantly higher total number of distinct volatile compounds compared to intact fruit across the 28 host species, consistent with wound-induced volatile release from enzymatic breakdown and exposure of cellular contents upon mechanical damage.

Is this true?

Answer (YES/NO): YES